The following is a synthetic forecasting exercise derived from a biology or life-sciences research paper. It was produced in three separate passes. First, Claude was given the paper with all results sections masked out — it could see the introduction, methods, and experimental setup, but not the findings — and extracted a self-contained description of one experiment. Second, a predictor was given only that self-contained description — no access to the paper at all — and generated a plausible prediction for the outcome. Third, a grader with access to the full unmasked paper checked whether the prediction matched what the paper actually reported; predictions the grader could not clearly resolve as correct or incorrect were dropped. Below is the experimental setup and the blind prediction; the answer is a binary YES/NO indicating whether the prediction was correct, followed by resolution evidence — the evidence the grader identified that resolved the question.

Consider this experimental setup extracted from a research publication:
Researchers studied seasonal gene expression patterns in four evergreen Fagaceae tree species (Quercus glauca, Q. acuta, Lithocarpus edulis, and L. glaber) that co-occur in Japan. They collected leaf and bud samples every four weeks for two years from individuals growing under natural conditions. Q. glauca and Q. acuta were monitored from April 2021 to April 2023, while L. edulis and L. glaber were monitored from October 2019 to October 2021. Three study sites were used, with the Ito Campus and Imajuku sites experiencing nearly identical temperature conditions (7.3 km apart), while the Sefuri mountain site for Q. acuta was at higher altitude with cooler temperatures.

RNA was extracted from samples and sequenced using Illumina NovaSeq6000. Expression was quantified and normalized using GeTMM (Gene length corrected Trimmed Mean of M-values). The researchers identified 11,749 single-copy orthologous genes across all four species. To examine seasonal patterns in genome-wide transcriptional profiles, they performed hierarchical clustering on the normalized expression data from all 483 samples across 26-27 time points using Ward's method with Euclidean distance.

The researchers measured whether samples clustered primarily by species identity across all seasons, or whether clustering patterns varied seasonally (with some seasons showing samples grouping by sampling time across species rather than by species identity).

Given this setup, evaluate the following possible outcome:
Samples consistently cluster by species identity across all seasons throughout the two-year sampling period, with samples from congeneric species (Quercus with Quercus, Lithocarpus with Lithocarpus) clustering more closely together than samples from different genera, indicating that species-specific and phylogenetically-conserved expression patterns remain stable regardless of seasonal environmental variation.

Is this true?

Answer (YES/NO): NO